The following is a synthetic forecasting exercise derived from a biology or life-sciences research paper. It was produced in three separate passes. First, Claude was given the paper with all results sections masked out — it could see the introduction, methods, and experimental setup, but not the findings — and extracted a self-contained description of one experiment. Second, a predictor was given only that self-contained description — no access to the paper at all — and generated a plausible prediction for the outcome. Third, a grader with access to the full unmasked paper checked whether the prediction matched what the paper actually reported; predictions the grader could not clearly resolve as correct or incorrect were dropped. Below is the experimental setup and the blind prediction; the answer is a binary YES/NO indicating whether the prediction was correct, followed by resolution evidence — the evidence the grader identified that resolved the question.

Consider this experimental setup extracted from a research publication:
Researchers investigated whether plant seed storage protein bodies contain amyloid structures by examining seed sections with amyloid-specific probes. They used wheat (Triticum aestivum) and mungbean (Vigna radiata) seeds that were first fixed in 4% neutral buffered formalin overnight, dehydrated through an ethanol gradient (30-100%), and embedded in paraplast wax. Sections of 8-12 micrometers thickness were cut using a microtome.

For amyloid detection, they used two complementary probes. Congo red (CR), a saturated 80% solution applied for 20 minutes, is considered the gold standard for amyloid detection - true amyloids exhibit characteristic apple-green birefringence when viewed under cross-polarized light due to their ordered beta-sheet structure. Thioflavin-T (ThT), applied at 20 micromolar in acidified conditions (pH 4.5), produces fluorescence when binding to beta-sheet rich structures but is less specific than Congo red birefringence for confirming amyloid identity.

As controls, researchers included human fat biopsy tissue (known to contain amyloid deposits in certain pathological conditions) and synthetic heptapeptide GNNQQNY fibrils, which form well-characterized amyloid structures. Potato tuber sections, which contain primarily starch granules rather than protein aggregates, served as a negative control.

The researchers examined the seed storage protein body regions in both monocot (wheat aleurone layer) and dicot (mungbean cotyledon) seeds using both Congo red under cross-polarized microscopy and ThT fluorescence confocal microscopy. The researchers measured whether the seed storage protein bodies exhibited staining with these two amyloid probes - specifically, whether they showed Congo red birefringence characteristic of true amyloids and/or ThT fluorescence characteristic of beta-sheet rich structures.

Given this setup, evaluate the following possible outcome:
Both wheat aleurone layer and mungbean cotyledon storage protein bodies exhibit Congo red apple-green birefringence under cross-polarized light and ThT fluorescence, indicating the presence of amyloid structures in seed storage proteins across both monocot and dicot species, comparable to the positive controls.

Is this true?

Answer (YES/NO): YES